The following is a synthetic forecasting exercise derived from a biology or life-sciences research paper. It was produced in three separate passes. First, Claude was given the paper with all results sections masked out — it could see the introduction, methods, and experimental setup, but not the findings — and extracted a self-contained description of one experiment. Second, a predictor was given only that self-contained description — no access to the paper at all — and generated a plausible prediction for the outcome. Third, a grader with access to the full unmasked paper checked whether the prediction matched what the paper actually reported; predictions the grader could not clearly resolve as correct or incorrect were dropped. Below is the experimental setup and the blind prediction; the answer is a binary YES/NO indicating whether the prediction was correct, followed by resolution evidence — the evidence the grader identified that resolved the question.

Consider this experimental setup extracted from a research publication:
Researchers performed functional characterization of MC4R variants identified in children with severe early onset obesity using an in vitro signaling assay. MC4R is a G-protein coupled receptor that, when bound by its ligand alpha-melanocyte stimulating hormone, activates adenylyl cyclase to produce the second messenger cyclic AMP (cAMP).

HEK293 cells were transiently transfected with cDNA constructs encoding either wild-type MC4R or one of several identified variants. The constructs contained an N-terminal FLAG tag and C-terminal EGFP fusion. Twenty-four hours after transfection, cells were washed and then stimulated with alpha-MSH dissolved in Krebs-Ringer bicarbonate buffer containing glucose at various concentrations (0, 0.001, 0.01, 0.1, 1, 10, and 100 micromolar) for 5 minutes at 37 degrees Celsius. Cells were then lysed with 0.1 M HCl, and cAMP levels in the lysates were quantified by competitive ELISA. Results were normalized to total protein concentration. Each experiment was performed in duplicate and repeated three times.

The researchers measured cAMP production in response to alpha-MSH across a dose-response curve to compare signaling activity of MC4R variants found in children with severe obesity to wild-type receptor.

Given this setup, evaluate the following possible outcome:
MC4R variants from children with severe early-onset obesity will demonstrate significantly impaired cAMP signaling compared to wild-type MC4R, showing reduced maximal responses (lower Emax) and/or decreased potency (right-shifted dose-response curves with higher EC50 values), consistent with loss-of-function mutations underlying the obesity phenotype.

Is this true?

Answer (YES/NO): YES